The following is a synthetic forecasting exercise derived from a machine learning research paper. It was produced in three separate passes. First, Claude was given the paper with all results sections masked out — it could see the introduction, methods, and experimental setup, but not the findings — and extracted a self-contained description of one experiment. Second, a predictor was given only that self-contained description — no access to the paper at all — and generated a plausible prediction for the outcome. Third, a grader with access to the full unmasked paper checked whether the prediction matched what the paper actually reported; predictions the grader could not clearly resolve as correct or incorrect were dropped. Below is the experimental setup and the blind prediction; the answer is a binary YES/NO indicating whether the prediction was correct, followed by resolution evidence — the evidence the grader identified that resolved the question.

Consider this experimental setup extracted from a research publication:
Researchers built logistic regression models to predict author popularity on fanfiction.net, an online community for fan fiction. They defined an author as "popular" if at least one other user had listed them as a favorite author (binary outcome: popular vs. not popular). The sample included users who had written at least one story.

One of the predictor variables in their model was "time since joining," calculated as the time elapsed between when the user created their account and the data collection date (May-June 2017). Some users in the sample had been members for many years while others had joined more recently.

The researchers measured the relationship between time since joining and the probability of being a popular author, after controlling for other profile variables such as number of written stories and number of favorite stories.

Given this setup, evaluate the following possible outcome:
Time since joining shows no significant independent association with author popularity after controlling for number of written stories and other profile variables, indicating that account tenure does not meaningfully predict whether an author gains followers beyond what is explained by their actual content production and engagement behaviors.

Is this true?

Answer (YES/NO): NO